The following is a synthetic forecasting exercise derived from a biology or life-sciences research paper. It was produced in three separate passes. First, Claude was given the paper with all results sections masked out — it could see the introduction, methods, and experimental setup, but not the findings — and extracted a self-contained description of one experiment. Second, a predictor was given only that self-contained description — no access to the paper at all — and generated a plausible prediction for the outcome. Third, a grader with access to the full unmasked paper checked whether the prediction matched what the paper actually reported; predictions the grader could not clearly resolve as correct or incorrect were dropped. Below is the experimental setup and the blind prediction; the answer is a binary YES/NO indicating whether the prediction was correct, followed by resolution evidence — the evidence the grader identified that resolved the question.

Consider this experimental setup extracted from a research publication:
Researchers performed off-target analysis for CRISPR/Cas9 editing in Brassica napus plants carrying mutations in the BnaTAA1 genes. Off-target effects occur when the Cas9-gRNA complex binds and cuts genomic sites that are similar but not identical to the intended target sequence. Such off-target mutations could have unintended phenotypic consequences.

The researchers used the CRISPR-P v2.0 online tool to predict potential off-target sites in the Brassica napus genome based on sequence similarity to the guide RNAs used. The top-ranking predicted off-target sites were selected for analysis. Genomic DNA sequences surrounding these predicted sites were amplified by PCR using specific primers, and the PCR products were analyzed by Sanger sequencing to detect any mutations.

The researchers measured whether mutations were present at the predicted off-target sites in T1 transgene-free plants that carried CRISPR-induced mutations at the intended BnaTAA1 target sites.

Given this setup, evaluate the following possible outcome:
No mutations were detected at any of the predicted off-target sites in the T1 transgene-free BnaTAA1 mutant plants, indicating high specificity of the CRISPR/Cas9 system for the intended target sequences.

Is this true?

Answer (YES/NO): NO